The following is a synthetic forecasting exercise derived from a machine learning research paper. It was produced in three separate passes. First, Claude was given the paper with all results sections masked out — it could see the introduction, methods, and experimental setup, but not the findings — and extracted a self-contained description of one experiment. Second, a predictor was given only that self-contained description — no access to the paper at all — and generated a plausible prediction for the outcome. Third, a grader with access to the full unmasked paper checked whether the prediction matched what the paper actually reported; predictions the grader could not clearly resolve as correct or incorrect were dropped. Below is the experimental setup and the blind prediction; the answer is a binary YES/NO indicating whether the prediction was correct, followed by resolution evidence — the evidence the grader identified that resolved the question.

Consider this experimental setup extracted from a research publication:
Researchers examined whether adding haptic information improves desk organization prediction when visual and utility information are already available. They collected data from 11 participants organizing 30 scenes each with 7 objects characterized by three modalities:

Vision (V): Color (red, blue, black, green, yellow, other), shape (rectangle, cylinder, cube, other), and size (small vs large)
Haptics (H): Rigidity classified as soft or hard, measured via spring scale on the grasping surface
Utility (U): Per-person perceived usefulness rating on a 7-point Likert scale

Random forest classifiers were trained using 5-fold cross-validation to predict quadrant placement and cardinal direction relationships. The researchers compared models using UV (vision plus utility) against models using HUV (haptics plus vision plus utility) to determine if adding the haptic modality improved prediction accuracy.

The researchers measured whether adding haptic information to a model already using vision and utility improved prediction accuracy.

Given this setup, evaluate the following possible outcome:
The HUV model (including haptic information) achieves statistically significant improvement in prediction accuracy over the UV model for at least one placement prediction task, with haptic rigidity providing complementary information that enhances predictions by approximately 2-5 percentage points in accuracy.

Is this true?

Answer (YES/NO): NO